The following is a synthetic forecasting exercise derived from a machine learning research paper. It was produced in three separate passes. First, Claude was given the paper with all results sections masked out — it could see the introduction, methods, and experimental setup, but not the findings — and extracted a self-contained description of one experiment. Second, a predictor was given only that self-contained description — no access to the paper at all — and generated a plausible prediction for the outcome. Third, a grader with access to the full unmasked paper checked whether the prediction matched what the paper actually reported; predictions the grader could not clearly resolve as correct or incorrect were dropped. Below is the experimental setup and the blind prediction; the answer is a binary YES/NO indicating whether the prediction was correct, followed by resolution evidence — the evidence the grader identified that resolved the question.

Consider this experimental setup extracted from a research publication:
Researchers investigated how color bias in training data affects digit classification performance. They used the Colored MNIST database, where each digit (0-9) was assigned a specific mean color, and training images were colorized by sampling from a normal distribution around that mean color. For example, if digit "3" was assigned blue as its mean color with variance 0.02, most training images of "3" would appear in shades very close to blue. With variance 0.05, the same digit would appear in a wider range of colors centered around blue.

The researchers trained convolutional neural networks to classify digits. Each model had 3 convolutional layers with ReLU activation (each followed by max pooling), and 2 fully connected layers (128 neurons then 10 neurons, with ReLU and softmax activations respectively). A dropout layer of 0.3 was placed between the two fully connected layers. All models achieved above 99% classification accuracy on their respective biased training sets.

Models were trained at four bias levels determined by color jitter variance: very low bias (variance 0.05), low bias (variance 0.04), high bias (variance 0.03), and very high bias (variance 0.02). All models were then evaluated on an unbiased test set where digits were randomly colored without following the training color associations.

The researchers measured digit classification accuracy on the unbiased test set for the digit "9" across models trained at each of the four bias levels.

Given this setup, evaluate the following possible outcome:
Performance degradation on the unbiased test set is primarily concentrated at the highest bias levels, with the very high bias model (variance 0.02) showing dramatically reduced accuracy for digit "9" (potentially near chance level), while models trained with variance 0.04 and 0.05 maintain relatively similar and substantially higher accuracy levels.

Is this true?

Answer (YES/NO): NO